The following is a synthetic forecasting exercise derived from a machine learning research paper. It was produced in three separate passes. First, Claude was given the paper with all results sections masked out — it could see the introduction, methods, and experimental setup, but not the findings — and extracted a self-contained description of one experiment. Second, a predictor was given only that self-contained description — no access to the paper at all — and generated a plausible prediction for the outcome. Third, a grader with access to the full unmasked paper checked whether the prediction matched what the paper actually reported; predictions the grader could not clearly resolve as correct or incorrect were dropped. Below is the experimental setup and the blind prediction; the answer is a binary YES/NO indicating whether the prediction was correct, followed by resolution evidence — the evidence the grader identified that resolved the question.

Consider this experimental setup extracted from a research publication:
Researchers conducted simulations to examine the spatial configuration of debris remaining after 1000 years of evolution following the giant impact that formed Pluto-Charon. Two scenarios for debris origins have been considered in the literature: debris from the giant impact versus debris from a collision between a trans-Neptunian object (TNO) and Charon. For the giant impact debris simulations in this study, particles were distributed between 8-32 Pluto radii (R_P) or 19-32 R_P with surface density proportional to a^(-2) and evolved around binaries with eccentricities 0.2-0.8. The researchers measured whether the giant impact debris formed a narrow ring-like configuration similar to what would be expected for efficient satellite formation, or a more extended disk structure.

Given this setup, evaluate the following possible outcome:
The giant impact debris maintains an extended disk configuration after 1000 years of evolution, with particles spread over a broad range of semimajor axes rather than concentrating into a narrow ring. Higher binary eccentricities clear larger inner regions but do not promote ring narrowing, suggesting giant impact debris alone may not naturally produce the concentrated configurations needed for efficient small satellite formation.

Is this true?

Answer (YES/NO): YES